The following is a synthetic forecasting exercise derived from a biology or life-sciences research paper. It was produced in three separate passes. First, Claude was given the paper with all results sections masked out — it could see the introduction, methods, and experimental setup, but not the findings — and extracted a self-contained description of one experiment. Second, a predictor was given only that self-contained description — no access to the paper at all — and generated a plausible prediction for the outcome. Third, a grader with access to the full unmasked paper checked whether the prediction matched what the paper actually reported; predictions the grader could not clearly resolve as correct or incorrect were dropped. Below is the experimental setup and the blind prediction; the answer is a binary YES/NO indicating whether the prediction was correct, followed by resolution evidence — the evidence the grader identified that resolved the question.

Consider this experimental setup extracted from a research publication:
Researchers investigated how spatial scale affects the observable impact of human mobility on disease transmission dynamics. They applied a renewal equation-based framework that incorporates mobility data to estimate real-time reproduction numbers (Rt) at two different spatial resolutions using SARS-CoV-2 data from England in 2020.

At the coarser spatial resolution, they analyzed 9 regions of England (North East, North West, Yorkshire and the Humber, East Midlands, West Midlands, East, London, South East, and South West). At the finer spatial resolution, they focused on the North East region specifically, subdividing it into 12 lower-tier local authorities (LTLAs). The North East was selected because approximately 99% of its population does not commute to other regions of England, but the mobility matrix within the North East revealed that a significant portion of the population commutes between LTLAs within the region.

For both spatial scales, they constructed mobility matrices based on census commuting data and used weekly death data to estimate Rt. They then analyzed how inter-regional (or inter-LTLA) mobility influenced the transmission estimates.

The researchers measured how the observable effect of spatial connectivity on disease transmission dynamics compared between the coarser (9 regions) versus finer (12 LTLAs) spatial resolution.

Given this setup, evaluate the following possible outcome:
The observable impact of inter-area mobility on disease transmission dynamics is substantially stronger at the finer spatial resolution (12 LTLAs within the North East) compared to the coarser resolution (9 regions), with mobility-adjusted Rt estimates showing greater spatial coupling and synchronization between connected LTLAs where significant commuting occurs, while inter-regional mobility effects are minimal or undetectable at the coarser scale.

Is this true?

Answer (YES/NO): YES